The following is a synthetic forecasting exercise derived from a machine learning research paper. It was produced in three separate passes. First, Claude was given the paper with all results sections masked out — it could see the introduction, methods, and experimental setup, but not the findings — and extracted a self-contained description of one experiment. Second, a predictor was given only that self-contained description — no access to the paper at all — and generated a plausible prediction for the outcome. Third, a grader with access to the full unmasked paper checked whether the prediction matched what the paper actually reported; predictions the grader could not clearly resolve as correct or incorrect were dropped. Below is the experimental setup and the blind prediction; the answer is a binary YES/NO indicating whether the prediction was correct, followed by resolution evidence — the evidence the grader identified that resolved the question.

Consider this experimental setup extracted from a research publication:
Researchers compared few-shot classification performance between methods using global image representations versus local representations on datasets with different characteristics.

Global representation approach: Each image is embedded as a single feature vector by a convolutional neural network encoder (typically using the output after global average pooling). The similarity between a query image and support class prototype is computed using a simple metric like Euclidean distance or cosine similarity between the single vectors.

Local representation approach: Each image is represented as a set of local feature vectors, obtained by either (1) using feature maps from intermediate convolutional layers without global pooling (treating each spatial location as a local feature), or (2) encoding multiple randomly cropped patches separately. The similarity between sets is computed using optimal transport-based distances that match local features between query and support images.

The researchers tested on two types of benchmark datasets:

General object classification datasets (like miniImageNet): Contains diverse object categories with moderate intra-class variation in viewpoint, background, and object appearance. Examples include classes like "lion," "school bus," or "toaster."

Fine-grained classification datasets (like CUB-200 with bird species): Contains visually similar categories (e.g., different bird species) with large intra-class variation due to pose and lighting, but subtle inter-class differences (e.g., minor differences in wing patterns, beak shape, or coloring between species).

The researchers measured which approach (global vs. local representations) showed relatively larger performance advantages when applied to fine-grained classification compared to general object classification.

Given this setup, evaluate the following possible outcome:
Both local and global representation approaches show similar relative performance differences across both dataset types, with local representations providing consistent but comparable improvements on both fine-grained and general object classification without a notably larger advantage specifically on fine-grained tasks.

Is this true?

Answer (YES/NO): NO